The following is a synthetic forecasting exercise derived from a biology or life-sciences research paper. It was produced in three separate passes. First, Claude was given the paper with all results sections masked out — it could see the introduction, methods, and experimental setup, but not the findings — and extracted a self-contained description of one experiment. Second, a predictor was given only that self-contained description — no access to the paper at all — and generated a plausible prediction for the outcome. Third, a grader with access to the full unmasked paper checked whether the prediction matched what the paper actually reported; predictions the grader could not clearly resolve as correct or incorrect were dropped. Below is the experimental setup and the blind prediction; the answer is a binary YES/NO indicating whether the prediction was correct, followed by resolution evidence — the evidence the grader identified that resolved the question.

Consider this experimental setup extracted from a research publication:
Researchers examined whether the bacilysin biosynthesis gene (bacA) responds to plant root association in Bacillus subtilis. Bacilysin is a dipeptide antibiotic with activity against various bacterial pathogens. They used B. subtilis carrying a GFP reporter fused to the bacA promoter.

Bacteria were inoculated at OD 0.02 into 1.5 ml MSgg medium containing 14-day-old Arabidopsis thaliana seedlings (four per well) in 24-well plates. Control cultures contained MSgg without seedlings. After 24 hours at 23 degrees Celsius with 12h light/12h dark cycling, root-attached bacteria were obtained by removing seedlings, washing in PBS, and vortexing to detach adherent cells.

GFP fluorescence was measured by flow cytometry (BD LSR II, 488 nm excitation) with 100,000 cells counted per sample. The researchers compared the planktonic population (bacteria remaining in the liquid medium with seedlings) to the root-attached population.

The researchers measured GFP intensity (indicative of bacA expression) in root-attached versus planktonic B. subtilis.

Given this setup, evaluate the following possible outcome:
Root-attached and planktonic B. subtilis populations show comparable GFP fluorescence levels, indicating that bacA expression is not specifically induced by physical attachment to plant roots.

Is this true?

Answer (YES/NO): NO